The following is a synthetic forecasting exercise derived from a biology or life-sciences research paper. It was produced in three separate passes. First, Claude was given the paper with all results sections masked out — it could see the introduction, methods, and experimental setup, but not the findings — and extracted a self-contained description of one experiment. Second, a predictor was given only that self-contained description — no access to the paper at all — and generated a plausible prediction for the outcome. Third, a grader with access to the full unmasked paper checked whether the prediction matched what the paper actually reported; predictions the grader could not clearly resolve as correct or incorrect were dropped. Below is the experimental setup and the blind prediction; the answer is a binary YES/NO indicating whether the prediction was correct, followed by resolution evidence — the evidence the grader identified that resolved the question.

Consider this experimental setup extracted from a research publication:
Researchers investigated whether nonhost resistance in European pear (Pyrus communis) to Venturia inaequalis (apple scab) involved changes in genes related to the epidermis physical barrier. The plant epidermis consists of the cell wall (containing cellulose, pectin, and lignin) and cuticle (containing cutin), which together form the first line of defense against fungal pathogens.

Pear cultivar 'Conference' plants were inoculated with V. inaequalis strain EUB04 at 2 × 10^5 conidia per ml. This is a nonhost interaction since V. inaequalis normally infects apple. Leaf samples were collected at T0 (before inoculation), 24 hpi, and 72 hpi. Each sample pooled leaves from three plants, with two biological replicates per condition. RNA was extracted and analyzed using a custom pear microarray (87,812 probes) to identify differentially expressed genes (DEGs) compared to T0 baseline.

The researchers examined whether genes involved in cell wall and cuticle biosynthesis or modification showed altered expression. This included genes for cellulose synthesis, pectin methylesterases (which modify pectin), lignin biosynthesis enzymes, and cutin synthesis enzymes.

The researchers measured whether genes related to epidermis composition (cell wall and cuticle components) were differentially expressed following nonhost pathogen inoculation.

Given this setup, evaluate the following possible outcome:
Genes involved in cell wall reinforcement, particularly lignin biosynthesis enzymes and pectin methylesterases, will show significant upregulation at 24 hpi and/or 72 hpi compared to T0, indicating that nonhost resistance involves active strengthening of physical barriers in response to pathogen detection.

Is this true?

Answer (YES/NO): NO